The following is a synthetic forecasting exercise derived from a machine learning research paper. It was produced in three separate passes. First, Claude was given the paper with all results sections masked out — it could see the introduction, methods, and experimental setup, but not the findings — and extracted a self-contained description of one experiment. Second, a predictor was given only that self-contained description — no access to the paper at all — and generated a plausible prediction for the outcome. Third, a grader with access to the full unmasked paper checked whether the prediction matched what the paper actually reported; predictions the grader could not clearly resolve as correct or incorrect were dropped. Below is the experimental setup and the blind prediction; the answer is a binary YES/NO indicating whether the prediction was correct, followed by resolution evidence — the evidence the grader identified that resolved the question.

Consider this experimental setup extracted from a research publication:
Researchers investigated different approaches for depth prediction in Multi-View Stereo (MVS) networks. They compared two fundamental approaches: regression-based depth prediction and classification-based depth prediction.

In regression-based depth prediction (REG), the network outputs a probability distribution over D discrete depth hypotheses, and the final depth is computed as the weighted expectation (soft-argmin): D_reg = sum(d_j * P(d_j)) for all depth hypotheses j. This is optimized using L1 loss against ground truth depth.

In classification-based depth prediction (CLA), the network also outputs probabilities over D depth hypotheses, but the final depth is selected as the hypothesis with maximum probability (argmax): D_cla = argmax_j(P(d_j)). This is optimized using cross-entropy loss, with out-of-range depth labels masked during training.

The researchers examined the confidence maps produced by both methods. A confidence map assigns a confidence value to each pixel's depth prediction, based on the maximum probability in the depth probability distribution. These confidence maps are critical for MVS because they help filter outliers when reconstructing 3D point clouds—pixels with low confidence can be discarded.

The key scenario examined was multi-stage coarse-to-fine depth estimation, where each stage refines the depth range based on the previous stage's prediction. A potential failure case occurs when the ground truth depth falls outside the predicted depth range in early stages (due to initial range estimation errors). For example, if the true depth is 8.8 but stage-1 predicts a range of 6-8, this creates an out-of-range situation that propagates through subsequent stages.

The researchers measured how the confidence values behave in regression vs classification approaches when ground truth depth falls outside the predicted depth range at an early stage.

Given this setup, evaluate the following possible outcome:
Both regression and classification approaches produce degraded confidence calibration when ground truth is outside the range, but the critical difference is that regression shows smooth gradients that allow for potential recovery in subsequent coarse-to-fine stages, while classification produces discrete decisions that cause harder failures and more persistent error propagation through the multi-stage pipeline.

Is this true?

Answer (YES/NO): NO